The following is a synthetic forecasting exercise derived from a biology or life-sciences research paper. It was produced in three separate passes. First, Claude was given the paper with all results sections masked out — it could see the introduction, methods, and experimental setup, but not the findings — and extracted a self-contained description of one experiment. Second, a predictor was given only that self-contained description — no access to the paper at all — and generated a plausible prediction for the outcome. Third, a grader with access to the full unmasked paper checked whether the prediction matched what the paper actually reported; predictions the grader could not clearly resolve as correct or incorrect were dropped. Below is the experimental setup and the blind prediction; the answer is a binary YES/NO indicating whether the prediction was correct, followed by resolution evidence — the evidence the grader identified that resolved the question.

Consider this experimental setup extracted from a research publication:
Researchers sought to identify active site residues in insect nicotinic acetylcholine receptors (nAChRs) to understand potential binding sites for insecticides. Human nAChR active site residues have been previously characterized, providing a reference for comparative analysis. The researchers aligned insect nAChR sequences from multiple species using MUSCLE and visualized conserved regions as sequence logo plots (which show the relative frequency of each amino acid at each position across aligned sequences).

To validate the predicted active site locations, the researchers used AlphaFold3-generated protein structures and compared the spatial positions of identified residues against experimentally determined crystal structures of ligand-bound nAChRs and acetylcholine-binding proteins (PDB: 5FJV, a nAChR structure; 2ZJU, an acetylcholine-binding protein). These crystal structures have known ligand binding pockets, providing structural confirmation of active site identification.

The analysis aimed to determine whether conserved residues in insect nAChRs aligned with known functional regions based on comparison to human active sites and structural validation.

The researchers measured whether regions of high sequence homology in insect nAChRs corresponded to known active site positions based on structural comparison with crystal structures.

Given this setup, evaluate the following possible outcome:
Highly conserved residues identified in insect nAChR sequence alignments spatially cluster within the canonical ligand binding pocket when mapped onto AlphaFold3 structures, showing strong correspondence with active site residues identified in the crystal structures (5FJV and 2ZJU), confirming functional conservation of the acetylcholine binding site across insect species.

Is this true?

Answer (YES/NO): YES